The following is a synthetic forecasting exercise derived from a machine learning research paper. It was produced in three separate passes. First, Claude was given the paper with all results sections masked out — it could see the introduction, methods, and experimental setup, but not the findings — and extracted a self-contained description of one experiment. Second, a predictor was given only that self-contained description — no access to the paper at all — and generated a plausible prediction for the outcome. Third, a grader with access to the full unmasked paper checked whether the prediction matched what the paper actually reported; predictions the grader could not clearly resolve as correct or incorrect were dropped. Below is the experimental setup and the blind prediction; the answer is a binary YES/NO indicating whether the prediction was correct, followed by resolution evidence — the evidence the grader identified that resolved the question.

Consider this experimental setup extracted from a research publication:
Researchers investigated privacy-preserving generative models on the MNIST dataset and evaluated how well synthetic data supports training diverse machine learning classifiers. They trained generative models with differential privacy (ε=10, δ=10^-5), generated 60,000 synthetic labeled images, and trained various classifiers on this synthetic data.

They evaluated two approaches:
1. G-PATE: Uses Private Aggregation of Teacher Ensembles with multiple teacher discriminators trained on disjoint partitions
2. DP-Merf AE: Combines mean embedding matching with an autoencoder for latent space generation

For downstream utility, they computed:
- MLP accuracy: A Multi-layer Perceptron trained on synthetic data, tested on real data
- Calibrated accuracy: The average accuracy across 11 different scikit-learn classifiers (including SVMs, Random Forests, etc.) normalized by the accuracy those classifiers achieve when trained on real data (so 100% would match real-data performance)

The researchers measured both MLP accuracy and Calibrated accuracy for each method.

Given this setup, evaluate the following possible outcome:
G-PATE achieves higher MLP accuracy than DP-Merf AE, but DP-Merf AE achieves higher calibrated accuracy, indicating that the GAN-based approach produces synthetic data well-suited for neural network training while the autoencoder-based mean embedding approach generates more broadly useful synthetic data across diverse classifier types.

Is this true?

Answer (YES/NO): NO